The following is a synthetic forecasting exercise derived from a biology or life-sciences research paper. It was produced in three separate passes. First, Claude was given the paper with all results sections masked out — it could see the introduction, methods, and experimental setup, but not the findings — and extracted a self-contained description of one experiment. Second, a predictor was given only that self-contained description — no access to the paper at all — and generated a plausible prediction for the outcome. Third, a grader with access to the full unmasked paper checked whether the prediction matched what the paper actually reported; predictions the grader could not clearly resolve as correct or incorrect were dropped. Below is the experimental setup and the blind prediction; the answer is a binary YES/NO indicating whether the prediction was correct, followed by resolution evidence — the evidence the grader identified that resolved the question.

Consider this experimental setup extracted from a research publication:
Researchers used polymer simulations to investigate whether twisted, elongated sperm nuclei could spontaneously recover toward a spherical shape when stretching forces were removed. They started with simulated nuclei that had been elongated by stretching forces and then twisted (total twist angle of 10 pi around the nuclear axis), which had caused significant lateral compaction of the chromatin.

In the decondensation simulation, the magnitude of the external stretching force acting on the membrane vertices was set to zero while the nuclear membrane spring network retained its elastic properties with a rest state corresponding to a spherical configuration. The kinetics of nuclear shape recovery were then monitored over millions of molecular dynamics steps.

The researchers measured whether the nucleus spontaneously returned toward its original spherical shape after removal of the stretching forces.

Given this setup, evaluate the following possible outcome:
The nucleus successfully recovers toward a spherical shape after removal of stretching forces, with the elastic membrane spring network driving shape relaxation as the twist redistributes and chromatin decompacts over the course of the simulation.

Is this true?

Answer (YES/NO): YES